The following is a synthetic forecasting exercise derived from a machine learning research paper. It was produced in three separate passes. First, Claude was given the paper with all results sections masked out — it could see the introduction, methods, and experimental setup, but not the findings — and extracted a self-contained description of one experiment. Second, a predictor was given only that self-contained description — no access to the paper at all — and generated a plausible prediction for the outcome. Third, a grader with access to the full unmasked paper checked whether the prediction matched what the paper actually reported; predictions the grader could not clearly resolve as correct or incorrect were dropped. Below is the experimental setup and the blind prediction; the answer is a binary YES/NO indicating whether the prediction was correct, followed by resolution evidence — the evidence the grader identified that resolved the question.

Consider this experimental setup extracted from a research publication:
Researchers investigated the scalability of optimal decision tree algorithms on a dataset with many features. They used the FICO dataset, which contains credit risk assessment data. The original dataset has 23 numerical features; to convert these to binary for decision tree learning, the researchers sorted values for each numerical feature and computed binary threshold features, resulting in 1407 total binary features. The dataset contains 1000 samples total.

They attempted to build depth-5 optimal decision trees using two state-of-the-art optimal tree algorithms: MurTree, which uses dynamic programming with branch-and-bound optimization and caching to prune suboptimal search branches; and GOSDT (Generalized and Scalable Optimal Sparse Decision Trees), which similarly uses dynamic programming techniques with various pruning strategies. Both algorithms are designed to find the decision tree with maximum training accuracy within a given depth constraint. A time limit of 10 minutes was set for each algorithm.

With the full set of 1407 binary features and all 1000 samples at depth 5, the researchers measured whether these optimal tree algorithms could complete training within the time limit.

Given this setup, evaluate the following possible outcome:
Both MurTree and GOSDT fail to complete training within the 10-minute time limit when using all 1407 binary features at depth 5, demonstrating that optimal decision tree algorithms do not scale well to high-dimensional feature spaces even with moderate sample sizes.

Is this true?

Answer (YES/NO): YES